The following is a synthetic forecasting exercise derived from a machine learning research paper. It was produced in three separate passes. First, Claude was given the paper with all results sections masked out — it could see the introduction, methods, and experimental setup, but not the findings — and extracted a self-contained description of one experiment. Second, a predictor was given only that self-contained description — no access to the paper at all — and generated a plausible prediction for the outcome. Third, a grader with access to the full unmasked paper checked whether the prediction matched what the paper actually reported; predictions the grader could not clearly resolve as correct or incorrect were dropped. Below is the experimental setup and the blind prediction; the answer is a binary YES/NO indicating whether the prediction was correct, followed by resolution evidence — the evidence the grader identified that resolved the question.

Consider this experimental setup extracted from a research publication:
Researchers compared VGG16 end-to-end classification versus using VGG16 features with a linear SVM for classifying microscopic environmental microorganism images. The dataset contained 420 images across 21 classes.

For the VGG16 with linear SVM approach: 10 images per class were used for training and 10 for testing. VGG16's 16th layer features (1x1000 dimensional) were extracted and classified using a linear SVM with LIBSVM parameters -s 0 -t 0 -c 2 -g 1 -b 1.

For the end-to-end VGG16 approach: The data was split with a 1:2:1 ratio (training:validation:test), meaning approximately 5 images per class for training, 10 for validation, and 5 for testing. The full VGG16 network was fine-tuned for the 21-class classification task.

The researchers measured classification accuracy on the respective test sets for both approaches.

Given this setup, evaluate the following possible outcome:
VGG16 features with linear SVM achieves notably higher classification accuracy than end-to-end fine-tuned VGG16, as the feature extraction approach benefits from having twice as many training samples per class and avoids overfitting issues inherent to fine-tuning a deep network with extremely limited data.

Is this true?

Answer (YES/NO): NO